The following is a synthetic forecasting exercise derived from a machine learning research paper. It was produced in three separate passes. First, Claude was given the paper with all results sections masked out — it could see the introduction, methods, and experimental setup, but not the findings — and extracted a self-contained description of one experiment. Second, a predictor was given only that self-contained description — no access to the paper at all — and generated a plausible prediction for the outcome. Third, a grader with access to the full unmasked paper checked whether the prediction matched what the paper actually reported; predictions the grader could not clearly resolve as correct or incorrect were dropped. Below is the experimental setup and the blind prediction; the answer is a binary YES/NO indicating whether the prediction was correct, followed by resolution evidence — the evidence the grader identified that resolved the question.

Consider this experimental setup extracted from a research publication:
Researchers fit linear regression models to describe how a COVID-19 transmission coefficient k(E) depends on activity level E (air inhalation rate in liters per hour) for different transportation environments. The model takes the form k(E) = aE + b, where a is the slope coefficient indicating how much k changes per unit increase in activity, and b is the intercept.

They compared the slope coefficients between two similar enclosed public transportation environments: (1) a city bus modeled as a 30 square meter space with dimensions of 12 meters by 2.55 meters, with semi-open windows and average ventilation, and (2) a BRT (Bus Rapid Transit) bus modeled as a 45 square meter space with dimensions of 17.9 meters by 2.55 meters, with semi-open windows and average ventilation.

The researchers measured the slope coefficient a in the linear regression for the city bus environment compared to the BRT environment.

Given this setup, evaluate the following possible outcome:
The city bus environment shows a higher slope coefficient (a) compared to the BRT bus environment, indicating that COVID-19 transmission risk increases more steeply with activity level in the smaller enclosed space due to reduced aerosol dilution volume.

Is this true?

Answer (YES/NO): NO